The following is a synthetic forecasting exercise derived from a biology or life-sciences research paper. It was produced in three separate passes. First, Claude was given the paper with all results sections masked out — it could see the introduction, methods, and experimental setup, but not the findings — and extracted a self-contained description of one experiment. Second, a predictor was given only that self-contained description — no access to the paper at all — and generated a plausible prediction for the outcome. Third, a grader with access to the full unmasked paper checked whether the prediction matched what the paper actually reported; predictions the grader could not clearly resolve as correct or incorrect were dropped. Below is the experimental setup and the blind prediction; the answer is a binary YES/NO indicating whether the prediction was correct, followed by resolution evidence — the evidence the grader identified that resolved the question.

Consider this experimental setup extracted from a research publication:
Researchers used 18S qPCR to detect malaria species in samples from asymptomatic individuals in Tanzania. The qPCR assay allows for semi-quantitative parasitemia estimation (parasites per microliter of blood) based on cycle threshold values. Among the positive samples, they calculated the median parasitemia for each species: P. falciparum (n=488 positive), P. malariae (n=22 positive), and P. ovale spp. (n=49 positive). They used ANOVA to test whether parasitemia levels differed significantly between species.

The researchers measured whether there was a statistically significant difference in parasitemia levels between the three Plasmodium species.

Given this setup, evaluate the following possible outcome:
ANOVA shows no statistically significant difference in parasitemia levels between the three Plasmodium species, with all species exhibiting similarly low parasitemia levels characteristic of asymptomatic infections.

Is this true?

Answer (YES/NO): NO